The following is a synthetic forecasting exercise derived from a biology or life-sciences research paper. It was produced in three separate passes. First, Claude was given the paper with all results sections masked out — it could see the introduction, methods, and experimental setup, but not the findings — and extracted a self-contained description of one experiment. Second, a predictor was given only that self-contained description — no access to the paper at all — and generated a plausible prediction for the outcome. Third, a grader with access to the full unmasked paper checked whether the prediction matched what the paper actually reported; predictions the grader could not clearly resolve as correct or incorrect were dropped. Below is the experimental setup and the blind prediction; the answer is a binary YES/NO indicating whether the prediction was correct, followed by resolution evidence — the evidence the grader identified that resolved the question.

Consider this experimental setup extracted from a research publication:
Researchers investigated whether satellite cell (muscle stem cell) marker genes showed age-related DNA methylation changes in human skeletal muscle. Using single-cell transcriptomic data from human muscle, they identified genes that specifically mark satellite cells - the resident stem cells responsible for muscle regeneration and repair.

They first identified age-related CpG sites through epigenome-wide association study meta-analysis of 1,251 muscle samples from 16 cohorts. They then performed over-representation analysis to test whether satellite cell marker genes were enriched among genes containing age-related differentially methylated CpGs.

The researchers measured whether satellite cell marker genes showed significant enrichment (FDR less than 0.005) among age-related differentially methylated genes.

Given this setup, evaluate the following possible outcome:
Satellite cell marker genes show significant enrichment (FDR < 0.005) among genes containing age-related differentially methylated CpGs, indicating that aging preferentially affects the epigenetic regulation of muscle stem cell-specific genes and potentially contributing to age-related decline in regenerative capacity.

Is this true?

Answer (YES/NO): NO